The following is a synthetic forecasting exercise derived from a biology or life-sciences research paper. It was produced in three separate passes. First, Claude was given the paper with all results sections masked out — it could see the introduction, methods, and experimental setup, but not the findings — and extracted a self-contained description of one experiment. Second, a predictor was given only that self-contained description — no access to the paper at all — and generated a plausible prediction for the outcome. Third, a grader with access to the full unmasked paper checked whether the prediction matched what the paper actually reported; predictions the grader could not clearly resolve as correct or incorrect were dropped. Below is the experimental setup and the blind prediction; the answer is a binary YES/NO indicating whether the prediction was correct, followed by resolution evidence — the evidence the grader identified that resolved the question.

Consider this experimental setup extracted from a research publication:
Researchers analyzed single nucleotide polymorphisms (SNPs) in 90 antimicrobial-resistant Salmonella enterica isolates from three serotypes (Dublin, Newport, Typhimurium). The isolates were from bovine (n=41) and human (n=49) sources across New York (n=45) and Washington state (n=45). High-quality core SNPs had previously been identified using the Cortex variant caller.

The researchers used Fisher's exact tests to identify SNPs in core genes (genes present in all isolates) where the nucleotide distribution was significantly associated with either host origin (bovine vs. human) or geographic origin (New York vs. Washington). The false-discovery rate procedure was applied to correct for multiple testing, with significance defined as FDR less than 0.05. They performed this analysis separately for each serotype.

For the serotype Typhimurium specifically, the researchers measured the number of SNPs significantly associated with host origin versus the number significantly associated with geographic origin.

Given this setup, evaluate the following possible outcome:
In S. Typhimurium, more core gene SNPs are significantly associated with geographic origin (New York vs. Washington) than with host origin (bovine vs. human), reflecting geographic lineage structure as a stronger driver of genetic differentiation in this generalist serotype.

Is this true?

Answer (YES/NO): NO